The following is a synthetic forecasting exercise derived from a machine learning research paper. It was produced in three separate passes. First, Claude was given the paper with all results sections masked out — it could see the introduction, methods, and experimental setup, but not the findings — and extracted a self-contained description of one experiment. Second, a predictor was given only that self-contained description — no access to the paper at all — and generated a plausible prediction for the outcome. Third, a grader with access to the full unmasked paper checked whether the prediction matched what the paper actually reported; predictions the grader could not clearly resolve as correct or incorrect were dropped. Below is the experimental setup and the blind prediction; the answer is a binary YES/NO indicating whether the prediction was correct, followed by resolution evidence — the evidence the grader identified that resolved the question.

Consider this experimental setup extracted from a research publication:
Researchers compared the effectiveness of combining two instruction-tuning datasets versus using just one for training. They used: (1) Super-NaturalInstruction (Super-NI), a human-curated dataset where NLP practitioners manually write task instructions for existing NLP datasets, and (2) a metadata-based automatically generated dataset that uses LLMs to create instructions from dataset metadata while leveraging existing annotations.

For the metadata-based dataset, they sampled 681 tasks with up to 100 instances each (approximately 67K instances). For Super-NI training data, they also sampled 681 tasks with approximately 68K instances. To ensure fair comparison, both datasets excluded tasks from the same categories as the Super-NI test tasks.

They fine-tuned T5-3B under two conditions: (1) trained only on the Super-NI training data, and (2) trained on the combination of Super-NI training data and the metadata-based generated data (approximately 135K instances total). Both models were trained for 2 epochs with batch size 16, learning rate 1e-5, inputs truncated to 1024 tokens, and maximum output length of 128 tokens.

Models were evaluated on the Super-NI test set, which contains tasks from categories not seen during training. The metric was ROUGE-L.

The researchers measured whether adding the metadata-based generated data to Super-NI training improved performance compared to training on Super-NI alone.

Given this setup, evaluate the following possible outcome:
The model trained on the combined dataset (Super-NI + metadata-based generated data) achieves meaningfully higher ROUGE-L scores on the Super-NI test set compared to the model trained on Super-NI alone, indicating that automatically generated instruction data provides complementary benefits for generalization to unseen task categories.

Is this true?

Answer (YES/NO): YES